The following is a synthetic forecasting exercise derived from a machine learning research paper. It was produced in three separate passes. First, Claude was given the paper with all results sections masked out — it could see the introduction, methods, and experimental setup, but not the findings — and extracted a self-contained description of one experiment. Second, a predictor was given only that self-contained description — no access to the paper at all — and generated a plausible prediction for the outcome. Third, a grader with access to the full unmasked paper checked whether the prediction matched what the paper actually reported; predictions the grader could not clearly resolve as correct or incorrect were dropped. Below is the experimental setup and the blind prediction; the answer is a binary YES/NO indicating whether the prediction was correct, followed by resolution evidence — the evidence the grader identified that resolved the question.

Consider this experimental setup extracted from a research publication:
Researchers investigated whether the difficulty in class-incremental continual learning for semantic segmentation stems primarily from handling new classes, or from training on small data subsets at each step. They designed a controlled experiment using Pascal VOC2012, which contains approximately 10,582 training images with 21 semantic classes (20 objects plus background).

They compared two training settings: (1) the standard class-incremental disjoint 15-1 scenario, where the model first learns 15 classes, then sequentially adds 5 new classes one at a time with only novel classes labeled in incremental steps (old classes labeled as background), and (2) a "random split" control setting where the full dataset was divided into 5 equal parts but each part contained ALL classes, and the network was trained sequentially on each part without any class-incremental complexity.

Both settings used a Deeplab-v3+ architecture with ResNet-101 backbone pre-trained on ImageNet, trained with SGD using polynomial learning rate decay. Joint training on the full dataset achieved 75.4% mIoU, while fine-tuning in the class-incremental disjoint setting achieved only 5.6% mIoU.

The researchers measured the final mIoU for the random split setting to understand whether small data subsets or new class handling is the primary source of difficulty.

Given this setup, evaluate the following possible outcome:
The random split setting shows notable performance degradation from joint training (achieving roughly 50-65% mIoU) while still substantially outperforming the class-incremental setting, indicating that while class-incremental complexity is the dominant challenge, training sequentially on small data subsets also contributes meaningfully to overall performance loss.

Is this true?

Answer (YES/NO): NO